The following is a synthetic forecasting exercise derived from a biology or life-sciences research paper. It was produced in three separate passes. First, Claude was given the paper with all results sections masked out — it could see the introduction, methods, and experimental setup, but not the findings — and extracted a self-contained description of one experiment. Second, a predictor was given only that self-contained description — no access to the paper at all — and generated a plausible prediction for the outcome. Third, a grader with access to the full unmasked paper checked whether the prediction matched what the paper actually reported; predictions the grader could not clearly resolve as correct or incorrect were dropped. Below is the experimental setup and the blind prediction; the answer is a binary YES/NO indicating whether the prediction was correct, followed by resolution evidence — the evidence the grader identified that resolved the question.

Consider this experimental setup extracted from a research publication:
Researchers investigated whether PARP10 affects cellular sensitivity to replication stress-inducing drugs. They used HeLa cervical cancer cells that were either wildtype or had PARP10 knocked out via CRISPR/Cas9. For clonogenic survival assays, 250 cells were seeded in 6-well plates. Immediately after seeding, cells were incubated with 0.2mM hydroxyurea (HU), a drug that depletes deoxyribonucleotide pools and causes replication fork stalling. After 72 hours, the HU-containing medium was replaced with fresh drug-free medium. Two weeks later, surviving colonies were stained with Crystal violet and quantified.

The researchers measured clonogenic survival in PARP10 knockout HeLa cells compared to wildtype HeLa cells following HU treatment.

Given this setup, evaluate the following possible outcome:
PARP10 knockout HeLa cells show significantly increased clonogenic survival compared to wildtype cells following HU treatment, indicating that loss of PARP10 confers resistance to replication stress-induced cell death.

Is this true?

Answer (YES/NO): NO